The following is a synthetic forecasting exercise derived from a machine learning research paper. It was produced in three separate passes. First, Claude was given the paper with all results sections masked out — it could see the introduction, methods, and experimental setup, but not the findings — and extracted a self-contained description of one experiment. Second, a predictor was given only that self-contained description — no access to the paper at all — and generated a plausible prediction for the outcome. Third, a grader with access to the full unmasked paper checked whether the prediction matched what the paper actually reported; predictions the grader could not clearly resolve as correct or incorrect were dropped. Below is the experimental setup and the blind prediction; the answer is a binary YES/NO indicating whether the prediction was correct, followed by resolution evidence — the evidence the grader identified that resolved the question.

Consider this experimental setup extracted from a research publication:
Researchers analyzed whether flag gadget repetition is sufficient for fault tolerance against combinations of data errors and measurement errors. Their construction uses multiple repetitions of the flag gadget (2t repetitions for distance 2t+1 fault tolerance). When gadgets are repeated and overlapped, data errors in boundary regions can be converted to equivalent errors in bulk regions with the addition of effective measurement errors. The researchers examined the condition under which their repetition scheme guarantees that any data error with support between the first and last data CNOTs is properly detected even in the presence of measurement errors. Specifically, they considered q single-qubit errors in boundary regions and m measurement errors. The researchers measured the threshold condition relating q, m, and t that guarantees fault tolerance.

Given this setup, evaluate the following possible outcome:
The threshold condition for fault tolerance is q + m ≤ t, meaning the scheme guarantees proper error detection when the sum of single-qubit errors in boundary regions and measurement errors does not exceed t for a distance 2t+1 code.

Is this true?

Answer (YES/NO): NO